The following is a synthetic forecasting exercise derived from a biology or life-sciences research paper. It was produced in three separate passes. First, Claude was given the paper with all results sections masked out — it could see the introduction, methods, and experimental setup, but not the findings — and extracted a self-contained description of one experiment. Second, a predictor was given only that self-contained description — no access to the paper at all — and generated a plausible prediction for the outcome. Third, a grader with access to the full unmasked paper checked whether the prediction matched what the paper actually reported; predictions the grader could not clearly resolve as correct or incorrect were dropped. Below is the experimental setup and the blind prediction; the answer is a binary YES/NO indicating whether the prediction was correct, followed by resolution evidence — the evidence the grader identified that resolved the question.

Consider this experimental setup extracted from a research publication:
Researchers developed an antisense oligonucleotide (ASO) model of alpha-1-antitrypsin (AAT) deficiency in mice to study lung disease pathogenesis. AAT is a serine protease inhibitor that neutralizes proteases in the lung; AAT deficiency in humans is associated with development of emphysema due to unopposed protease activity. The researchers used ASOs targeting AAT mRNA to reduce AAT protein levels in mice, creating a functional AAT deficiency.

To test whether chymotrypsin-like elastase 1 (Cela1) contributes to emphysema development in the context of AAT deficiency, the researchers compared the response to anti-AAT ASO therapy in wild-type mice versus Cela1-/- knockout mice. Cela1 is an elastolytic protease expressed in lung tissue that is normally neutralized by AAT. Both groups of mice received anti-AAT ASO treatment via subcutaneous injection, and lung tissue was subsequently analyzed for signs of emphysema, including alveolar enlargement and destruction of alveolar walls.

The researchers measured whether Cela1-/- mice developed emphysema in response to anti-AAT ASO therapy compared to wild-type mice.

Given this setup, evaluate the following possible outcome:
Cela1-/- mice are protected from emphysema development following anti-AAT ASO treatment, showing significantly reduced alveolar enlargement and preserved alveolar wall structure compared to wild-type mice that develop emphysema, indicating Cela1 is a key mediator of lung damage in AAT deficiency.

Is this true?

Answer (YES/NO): YES